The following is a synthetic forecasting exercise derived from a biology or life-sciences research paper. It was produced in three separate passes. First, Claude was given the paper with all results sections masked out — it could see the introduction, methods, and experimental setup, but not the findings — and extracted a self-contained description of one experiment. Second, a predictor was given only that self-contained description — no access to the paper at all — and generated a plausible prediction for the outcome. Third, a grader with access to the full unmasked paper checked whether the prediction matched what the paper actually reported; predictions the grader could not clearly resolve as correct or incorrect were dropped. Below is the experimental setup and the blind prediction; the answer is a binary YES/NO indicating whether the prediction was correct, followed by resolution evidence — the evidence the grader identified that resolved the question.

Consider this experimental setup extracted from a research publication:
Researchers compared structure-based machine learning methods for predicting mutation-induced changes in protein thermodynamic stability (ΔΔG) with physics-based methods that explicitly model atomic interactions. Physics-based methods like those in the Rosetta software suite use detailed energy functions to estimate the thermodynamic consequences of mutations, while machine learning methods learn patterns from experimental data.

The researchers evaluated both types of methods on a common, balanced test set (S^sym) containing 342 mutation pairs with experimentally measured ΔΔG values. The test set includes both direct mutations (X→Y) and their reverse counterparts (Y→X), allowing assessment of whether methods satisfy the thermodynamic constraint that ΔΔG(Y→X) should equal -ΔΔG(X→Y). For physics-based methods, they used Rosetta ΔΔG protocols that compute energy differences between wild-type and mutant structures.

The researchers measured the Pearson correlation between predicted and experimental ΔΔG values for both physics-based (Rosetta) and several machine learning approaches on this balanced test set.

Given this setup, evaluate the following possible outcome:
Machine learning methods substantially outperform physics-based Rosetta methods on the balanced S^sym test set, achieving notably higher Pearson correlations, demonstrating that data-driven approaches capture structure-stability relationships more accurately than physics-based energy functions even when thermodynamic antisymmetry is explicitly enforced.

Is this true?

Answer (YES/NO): NO